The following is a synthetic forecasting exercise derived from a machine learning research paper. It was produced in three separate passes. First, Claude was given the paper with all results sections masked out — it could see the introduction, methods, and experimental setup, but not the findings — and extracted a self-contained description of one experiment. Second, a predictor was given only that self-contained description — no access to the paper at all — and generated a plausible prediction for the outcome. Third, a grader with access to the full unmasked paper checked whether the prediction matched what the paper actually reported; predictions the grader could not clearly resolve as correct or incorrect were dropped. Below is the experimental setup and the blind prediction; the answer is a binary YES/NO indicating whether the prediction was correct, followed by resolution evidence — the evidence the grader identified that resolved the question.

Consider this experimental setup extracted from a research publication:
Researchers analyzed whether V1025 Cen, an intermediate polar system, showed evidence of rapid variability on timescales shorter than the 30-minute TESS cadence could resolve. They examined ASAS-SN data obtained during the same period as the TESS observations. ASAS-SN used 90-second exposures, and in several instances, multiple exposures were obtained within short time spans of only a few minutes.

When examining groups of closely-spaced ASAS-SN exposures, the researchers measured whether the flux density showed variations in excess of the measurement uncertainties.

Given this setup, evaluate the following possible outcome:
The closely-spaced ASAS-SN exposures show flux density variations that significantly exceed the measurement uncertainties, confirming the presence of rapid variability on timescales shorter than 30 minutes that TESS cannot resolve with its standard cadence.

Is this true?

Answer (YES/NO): YES